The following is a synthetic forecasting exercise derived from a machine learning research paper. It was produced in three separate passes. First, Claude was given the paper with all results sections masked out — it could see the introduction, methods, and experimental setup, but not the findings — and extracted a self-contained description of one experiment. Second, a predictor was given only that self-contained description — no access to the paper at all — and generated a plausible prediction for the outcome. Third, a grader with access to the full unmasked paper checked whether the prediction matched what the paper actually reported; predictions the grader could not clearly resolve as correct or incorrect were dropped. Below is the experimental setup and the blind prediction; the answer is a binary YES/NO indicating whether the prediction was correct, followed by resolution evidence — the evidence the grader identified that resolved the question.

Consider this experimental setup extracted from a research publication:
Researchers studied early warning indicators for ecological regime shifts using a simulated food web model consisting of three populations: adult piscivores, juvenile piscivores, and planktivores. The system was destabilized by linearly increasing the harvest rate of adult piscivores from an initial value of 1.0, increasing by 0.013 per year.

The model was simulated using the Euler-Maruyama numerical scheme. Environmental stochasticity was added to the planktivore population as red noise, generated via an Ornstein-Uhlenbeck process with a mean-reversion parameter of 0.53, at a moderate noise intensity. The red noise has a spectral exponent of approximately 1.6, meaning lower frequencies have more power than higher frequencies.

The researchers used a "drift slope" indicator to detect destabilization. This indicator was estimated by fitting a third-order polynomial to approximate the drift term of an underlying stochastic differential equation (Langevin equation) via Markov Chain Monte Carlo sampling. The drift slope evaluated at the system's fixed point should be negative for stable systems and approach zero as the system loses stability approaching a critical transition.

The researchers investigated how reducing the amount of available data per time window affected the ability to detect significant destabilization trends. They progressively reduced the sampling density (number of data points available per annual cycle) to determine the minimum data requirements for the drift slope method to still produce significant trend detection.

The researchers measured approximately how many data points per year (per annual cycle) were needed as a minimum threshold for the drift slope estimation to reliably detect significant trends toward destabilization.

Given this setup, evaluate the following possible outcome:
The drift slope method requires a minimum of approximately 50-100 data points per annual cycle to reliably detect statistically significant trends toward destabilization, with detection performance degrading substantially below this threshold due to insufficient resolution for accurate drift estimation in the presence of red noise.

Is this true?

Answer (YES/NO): YES